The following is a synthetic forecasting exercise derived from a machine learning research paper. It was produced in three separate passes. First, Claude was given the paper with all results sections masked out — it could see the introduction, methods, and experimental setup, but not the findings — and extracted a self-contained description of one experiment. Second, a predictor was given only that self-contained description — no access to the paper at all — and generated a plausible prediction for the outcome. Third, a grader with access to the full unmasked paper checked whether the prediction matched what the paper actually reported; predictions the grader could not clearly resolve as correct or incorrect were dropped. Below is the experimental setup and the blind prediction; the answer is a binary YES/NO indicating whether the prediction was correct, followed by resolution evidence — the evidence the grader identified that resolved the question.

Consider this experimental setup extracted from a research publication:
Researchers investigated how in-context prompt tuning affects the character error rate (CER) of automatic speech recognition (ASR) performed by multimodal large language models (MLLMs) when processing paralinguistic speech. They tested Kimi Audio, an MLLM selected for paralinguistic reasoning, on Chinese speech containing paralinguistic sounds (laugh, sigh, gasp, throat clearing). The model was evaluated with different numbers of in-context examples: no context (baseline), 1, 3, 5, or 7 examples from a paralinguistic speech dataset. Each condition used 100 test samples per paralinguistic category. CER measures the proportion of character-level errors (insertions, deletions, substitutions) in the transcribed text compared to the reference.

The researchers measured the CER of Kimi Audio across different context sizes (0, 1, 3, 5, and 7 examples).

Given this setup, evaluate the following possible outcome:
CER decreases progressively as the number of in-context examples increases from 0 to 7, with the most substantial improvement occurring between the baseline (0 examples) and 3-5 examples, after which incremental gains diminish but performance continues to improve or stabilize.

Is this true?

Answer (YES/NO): NO